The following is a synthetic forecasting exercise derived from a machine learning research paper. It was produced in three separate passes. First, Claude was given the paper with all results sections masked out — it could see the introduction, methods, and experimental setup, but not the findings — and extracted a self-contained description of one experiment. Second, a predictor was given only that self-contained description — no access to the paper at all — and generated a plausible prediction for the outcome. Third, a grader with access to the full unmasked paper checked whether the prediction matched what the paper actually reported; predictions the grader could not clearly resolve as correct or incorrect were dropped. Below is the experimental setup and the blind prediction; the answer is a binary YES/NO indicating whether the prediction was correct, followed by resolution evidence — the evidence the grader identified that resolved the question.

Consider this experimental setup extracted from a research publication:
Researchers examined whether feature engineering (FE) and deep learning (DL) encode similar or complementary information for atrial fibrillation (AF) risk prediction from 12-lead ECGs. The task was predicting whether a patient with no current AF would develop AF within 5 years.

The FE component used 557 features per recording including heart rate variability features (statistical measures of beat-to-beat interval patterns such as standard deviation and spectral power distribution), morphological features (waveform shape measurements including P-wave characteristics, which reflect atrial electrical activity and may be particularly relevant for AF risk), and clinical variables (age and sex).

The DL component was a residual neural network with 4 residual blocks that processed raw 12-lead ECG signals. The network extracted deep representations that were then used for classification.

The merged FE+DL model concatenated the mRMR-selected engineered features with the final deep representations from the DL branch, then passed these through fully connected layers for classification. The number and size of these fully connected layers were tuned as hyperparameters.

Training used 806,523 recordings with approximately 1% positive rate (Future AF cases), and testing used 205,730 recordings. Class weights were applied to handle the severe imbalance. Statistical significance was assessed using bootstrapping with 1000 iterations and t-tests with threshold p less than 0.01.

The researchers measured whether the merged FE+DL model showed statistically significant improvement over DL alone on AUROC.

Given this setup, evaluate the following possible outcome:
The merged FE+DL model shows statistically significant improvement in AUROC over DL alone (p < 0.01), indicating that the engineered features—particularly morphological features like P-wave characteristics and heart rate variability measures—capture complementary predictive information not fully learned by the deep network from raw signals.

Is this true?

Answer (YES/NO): NO